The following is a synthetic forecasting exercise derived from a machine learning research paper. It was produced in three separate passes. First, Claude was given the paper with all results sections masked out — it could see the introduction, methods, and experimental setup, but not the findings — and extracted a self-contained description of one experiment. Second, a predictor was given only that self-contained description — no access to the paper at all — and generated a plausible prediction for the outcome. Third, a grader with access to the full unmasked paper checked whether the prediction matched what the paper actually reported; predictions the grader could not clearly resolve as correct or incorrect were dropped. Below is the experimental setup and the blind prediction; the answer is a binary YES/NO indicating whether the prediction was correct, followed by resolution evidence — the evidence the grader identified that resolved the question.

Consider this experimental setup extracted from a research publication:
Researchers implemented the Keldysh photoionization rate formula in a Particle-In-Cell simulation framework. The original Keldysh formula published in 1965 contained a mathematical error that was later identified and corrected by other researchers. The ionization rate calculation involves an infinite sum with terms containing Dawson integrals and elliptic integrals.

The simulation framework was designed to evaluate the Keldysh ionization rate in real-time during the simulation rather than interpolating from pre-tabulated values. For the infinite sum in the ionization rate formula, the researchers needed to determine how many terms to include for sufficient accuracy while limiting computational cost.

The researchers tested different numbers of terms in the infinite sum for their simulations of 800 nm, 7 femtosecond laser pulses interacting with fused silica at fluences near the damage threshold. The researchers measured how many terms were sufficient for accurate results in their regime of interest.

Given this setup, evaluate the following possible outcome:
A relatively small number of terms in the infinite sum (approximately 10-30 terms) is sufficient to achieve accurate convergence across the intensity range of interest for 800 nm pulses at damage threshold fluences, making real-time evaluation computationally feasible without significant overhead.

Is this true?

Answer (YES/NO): NO